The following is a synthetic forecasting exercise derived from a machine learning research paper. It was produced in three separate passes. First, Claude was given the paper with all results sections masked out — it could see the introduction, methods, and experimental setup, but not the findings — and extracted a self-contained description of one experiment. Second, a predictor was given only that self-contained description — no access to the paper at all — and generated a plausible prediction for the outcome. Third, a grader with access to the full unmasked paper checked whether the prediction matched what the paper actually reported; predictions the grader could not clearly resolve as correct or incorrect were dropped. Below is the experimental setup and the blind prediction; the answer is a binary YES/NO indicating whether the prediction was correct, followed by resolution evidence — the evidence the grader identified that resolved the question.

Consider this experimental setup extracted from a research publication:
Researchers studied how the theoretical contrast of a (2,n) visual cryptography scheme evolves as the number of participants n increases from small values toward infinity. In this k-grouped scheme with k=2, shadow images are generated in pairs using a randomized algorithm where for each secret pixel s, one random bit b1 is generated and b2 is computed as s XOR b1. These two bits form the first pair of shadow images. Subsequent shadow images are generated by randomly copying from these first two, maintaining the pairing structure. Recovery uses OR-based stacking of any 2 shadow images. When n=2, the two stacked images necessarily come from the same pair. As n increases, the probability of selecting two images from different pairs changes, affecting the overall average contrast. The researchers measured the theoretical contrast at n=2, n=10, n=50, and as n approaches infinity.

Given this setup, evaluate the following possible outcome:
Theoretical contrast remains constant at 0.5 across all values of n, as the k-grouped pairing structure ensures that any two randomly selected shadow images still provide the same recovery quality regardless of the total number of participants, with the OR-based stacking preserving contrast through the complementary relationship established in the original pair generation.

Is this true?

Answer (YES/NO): NO